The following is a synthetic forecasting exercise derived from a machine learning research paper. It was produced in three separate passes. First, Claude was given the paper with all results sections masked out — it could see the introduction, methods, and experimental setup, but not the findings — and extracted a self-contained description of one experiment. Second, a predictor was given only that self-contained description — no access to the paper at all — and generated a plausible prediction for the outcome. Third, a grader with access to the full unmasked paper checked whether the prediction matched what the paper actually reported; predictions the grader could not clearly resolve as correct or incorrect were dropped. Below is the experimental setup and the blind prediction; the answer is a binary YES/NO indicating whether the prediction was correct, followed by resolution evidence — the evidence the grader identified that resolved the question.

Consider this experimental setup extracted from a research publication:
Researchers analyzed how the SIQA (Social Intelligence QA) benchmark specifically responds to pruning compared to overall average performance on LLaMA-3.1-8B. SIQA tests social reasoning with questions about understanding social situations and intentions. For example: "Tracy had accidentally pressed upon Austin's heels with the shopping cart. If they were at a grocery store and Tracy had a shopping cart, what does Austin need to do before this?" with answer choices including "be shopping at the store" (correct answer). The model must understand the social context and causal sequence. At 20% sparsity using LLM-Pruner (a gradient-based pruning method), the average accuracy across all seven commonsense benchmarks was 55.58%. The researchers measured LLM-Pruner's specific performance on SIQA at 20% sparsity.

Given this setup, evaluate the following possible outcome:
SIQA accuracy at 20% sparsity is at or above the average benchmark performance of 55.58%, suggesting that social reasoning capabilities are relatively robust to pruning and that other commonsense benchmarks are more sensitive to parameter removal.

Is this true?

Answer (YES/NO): NO